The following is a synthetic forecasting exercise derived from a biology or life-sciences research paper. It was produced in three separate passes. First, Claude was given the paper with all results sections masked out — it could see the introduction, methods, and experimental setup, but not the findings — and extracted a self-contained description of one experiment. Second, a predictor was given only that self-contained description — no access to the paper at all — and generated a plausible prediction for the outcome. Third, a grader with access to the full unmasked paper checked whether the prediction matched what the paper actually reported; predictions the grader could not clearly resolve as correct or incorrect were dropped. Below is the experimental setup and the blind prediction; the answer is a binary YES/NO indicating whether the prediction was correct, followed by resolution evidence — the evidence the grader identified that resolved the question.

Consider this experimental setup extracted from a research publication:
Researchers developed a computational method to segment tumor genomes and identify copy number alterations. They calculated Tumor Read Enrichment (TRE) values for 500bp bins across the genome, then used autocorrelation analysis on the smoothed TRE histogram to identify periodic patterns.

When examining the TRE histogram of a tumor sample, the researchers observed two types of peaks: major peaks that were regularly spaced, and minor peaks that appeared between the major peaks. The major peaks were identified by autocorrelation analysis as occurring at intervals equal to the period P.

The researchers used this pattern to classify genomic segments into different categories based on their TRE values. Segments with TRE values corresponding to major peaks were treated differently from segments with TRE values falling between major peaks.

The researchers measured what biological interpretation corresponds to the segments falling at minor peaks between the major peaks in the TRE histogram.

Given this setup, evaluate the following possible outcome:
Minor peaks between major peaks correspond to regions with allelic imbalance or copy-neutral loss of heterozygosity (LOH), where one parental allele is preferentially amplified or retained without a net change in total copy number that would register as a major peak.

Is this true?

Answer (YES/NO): NO